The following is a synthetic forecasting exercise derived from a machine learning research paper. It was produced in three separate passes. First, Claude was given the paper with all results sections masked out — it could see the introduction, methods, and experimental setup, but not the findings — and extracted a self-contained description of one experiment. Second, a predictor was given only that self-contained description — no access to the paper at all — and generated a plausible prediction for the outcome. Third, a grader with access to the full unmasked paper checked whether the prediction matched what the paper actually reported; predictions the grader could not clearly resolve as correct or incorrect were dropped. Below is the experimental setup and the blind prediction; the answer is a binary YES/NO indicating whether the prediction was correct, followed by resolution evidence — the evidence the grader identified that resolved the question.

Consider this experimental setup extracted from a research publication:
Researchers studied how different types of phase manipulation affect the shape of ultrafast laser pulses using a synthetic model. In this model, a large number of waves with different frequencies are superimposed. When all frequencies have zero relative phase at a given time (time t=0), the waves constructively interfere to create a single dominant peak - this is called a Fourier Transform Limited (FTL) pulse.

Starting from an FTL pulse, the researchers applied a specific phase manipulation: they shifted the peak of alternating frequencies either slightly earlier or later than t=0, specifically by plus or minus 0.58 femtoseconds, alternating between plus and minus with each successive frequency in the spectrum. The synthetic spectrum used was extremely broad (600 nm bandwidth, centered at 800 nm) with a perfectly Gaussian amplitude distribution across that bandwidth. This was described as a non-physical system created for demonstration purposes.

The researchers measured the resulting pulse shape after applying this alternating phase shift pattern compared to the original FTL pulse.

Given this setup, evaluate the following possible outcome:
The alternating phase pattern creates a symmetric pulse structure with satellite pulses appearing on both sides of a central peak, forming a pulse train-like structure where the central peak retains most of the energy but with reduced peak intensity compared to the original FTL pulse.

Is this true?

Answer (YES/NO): NO